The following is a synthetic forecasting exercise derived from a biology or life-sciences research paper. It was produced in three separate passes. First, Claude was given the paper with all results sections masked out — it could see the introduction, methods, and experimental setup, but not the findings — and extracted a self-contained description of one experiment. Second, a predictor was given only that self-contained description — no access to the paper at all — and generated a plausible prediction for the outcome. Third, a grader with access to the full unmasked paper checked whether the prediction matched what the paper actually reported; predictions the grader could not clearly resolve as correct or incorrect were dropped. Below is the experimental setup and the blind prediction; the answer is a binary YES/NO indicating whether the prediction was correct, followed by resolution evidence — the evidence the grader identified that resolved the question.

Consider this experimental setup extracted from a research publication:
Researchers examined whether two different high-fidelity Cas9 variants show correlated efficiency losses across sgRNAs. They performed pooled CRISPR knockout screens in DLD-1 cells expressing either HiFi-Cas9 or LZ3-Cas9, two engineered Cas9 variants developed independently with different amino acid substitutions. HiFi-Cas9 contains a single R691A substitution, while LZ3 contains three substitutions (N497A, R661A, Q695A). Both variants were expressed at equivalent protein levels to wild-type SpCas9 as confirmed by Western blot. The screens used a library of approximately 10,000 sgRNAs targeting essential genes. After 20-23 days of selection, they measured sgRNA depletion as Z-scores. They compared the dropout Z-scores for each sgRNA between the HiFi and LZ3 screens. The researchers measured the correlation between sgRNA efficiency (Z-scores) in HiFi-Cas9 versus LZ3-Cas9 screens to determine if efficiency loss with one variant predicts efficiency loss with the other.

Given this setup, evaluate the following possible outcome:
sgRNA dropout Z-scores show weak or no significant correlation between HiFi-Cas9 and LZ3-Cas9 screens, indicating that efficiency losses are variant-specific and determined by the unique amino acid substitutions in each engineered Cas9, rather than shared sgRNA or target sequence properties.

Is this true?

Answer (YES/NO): NO